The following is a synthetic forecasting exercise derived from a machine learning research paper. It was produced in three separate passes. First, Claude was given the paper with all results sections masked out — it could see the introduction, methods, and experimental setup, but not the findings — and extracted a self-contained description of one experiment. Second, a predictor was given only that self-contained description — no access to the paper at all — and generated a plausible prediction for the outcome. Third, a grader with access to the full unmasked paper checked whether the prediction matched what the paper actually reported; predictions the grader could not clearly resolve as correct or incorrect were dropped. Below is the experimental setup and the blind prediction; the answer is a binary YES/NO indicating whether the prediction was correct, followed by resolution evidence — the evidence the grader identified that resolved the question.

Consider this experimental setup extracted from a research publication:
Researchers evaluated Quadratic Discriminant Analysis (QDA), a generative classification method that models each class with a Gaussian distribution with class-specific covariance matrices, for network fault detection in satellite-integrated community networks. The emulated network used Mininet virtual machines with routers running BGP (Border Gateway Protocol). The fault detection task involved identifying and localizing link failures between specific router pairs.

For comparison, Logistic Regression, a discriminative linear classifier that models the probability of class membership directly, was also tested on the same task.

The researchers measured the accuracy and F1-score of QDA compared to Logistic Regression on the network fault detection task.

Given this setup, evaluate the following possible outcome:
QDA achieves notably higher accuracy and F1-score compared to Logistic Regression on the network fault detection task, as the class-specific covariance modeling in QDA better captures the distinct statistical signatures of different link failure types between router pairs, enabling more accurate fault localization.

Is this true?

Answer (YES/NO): NO